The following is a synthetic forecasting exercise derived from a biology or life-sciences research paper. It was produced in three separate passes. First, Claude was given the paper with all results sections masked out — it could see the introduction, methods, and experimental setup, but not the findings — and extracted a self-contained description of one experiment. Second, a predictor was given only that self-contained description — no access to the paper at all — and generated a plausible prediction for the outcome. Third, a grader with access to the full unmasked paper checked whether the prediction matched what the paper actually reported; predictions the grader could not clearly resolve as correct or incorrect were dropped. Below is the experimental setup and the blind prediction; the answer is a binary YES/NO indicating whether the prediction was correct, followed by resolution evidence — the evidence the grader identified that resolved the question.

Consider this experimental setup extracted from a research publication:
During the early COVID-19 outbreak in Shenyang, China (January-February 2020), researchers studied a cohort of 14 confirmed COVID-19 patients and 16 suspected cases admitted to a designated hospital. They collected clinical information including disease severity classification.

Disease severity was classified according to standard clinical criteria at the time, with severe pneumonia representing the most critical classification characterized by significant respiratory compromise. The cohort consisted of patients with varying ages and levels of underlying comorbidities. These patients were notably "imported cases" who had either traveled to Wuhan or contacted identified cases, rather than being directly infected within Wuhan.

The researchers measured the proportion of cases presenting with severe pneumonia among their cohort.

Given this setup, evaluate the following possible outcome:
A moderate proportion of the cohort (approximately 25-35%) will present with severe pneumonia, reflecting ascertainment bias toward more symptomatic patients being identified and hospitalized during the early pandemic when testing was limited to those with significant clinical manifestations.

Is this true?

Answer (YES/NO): NO